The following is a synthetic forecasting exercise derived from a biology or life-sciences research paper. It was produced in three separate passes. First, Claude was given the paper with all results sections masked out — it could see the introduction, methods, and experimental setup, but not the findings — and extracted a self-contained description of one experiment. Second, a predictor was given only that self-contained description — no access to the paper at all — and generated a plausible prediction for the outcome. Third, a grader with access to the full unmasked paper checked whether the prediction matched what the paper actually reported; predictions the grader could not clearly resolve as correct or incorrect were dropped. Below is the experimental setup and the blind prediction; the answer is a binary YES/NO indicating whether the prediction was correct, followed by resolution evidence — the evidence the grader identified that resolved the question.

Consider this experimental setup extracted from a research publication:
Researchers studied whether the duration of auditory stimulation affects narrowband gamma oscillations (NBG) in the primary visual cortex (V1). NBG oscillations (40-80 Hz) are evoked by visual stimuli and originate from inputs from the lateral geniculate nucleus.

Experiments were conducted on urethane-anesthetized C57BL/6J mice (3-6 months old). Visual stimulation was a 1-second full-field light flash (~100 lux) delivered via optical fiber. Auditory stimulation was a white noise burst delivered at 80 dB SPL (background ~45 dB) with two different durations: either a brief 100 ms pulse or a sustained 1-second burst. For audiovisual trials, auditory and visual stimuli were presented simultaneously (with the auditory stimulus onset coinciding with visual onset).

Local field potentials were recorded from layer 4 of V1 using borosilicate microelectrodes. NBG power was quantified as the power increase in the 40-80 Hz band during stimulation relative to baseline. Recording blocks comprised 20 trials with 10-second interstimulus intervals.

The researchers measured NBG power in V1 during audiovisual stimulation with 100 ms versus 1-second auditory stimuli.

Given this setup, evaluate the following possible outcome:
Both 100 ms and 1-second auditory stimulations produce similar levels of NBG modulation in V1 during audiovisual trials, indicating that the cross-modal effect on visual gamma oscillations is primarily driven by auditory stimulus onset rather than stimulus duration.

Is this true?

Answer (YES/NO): YES